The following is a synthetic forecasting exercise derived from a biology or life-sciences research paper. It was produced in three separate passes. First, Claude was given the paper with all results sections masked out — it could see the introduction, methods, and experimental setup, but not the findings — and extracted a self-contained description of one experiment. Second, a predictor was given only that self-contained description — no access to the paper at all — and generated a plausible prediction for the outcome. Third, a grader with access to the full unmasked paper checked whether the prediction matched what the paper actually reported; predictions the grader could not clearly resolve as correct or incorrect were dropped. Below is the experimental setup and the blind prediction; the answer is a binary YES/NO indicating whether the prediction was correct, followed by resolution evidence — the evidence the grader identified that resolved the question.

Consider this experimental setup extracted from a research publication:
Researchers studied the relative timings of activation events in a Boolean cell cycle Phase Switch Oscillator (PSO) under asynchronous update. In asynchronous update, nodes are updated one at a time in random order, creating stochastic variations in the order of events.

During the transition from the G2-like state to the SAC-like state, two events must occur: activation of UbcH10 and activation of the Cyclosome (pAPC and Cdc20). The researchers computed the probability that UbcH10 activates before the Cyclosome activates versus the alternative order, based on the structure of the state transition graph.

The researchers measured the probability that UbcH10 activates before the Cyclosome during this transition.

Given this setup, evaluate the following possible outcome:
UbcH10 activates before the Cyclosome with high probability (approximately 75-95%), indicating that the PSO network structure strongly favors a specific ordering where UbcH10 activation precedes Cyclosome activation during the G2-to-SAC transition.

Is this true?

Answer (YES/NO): NO